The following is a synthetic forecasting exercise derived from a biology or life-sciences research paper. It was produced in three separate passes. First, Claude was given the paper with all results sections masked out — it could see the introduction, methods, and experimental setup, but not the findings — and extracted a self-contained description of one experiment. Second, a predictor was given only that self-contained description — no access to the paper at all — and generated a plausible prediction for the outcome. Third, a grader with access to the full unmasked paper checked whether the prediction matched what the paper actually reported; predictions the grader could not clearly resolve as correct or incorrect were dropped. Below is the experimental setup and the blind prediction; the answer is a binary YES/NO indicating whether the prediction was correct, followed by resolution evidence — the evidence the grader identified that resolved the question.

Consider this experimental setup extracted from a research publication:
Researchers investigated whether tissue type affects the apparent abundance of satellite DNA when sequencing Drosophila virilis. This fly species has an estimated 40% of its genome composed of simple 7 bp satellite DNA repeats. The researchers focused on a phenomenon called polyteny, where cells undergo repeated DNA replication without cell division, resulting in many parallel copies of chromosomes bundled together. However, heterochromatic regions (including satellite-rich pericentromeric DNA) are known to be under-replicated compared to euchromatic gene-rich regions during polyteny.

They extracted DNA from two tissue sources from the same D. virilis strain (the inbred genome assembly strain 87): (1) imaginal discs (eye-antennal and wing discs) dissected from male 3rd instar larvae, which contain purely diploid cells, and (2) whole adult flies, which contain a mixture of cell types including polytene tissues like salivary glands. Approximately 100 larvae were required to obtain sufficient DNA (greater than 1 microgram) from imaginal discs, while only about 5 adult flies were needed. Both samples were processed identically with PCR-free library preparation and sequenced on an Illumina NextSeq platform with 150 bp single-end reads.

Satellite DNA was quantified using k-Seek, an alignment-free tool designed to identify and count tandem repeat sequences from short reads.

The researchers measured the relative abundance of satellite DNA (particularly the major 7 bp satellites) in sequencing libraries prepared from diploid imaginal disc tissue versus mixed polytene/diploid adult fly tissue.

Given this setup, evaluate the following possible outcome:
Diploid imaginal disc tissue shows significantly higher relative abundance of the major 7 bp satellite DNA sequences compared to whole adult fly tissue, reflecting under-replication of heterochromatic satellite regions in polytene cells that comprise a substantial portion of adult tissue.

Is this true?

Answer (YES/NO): YES